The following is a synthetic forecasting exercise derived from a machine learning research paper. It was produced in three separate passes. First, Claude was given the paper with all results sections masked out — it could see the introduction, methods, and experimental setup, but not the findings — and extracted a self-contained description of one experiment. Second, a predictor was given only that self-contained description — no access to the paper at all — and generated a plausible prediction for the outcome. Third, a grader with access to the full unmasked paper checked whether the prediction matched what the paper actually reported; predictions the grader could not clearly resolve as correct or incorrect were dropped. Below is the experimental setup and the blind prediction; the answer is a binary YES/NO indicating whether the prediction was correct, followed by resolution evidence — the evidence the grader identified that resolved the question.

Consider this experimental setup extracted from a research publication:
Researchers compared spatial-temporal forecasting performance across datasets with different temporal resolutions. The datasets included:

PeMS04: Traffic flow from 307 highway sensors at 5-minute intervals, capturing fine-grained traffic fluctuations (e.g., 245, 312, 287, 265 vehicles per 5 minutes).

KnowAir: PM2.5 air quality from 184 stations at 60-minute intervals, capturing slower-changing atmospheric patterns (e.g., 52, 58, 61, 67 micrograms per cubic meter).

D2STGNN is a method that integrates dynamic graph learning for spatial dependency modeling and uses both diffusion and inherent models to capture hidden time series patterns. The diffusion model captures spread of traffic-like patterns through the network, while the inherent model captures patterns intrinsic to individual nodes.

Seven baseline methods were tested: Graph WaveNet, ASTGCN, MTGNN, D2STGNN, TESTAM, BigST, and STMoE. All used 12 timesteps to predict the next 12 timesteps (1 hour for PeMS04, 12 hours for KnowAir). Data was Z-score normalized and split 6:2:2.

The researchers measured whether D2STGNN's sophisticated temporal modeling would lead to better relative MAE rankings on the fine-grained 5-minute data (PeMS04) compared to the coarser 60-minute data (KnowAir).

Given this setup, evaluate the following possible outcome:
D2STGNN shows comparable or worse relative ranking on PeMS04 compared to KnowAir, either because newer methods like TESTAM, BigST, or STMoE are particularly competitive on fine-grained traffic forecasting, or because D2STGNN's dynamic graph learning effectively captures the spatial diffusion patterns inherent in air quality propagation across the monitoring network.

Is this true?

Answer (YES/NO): YES